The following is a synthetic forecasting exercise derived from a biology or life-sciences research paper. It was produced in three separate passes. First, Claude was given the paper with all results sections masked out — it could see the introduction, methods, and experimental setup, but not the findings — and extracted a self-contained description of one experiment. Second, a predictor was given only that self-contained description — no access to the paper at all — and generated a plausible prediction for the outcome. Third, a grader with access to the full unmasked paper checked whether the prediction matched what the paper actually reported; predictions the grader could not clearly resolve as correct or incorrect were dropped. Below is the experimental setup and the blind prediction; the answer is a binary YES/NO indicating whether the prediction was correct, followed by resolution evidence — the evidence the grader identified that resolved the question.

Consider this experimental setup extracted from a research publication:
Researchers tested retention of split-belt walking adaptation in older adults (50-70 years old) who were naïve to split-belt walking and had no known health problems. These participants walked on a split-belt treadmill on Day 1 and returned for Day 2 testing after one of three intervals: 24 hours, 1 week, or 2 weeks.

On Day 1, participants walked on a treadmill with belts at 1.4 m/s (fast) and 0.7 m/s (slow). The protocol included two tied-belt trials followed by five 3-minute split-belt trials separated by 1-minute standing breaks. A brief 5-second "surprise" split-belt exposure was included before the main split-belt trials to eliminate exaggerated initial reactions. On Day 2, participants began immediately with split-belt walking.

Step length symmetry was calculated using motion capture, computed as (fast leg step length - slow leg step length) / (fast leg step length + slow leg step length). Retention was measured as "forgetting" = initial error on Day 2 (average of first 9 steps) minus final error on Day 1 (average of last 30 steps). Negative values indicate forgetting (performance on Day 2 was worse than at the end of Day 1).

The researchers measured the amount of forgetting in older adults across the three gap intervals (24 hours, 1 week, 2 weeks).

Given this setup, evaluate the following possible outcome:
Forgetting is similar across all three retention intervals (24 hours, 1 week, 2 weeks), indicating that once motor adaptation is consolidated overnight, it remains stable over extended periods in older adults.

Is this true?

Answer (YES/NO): YES